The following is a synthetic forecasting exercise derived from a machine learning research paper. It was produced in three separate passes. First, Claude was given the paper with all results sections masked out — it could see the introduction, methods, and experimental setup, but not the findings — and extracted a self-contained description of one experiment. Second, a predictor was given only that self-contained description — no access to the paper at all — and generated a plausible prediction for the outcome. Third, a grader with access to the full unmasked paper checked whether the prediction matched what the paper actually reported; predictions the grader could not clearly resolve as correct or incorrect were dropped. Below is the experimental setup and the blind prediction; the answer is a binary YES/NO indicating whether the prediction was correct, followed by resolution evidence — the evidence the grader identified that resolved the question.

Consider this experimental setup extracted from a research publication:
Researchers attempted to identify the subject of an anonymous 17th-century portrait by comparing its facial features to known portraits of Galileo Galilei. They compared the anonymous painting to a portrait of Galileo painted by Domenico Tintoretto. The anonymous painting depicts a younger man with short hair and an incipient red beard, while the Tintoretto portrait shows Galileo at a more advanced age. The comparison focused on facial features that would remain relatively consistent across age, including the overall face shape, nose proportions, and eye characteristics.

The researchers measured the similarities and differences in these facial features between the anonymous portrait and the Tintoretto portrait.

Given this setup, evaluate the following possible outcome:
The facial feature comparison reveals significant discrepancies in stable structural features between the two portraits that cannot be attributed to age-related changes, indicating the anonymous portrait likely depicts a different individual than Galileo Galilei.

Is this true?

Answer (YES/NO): NO